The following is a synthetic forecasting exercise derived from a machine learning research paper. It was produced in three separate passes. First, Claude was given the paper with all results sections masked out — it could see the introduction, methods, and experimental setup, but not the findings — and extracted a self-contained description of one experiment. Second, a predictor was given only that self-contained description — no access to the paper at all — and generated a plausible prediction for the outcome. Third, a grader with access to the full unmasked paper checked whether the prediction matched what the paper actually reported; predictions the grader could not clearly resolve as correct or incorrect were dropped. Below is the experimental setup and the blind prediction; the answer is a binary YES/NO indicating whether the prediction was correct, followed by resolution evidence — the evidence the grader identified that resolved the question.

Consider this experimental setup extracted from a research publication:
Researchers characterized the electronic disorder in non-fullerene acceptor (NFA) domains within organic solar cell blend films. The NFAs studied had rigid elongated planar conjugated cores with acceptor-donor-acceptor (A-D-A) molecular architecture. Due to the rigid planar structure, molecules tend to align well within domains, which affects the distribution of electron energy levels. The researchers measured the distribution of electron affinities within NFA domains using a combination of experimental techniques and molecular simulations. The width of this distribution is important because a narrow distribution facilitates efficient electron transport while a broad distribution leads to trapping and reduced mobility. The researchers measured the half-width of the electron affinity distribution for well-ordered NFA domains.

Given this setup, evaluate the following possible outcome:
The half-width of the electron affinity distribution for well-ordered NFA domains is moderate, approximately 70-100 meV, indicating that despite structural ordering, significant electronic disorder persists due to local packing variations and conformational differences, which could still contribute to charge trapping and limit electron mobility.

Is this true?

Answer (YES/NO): NO